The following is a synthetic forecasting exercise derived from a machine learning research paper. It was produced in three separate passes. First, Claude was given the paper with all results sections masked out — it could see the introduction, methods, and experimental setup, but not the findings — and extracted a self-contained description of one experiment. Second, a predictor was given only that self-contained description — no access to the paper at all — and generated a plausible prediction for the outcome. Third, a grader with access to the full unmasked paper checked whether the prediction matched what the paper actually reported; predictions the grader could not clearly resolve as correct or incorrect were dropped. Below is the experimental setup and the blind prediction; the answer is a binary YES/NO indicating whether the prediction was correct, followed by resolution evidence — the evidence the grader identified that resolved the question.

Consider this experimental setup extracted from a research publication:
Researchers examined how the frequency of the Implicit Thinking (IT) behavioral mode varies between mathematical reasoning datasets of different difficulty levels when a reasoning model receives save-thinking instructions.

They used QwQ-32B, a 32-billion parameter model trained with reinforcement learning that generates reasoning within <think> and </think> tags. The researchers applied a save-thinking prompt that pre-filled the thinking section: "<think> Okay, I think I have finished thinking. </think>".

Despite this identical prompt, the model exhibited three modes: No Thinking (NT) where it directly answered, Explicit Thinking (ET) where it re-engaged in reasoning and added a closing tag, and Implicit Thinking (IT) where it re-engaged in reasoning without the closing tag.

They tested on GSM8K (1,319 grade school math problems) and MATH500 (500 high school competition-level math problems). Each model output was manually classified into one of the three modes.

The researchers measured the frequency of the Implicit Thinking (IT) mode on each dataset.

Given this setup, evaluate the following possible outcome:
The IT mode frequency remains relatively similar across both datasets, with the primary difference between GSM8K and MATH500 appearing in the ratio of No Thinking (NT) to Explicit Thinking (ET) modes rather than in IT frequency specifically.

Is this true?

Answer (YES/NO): NO